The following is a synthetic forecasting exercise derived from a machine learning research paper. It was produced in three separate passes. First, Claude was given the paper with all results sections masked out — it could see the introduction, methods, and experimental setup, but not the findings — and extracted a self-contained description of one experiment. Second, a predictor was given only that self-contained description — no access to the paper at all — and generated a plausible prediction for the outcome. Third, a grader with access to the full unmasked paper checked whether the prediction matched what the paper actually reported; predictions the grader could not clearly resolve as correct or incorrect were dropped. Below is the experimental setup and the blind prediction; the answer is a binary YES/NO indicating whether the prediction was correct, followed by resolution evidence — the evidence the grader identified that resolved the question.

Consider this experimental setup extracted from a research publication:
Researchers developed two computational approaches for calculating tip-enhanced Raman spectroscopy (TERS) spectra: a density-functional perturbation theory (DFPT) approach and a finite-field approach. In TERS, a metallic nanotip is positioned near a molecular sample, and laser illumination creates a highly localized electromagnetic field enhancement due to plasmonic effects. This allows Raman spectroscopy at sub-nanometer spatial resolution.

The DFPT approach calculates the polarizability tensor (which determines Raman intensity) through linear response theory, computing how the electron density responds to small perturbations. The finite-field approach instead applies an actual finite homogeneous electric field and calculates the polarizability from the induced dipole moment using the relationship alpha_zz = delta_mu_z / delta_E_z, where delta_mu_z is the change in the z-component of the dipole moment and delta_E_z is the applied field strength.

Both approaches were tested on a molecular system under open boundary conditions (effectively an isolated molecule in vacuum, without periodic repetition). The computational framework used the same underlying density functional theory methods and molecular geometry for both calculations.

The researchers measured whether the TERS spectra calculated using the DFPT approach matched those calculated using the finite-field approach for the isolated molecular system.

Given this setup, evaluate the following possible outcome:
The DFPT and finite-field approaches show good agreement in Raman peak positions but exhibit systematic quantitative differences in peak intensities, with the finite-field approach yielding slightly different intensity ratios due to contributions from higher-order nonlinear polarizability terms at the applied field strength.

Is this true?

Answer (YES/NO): NO